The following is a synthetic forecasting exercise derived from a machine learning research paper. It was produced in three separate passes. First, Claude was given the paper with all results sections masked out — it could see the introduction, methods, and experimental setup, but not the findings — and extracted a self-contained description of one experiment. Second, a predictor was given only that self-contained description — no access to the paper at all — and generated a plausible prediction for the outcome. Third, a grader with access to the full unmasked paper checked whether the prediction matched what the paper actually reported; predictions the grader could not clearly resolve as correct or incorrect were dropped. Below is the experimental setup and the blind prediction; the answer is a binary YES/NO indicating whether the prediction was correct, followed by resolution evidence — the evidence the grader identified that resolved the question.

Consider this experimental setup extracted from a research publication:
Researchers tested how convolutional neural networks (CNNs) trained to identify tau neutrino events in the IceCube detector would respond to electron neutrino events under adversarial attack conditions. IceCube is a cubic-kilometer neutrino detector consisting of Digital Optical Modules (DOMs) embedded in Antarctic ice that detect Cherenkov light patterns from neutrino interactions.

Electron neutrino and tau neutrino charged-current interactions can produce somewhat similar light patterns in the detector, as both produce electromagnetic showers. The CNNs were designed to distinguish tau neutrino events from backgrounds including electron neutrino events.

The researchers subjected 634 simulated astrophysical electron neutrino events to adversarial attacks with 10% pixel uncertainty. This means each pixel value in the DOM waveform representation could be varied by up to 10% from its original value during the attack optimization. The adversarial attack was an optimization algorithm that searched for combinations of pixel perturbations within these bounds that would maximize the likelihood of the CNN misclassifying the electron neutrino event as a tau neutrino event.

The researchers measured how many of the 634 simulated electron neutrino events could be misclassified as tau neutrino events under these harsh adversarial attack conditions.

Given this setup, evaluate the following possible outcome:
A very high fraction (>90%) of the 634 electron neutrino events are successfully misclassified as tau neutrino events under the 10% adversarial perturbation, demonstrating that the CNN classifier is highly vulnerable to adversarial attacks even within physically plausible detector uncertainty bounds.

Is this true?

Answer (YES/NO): NO